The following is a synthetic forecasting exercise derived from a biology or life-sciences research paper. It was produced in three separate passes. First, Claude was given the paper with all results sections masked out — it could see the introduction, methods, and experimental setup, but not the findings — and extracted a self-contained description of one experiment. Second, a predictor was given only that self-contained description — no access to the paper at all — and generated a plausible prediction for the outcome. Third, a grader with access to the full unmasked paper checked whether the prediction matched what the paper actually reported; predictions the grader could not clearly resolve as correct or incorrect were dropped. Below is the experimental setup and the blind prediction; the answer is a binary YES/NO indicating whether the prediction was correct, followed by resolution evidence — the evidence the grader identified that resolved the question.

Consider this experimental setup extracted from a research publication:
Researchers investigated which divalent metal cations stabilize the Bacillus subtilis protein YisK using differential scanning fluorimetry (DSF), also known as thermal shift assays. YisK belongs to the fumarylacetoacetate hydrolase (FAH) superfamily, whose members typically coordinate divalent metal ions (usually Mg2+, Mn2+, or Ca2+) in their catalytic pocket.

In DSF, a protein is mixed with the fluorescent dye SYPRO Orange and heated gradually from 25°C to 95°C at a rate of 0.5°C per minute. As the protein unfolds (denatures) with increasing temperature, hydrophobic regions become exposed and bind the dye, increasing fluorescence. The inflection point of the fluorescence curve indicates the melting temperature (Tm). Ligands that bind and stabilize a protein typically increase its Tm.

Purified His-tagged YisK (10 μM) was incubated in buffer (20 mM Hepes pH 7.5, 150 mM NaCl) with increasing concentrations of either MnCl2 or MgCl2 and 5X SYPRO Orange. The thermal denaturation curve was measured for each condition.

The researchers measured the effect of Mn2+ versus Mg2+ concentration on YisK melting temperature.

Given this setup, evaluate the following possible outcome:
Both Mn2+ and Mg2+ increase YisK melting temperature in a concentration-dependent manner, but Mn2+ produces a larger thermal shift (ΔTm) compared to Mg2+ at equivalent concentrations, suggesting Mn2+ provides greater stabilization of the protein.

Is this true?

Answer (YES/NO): NO